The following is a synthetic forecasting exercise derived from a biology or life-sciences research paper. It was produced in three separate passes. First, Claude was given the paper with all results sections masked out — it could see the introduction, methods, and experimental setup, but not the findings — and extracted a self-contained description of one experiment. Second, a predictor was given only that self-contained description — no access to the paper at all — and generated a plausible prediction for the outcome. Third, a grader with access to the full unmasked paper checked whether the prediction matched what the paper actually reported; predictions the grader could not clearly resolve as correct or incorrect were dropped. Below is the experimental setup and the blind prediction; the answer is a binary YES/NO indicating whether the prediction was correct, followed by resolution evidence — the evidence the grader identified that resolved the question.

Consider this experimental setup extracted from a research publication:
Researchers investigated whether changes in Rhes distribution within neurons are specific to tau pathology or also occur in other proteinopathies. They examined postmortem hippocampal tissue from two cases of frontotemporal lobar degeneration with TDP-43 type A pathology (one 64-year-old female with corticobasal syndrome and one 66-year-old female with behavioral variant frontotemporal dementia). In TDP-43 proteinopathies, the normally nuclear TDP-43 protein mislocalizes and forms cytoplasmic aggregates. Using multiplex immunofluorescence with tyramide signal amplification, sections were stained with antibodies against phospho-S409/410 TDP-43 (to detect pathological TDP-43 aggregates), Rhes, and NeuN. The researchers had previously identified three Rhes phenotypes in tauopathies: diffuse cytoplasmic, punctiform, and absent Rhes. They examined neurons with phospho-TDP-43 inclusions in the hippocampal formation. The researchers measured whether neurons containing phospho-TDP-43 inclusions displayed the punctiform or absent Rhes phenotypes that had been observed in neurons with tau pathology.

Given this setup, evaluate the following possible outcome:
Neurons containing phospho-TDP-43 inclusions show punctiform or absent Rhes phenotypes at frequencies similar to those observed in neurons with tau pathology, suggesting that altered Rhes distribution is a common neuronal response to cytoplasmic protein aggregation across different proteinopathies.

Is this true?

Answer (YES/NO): NO